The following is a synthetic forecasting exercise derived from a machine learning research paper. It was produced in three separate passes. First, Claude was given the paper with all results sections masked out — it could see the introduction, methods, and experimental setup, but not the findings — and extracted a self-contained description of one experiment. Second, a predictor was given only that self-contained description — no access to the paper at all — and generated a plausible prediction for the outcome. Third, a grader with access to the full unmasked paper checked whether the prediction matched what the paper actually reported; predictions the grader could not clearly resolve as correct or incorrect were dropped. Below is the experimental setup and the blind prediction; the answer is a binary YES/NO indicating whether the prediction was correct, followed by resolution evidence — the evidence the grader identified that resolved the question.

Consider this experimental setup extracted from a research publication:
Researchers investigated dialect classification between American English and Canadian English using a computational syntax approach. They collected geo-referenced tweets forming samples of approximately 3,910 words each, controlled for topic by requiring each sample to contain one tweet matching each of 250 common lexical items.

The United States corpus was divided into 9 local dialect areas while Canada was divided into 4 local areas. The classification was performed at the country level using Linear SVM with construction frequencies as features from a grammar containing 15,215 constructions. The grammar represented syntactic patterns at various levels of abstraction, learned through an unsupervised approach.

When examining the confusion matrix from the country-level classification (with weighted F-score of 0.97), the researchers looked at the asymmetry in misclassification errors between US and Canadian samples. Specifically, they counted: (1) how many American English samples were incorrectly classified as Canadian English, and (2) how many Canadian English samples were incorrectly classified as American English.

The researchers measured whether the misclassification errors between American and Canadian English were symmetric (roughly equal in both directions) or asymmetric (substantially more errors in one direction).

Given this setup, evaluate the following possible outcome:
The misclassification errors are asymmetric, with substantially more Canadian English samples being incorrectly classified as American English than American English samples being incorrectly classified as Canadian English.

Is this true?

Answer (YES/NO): YES